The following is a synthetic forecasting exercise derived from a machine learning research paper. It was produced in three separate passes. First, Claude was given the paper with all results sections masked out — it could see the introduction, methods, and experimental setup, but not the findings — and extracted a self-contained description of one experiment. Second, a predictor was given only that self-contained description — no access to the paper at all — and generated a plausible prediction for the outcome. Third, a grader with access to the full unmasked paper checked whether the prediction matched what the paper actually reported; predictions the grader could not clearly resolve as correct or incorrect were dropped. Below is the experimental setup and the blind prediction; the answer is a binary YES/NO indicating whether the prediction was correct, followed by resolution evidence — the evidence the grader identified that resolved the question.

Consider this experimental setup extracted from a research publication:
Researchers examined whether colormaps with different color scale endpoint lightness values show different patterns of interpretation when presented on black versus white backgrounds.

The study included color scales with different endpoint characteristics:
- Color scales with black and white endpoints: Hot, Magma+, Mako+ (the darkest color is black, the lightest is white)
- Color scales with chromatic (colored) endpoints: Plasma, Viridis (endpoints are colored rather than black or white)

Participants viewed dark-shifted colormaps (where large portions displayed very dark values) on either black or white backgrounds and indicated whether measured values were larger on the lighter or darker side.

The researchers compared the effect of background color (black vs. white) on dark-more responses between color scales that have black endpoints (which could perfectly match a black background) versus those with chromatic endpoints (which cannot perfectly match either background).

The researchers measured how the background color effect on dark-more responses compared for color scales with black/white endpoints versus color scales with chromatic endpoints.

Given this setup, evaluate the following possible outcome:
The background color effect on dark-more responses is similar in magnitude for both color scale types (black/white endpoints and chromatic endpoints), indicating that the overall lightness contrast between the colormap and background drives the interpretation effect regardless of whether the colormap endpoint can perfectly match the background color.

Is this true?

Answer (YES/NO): NO